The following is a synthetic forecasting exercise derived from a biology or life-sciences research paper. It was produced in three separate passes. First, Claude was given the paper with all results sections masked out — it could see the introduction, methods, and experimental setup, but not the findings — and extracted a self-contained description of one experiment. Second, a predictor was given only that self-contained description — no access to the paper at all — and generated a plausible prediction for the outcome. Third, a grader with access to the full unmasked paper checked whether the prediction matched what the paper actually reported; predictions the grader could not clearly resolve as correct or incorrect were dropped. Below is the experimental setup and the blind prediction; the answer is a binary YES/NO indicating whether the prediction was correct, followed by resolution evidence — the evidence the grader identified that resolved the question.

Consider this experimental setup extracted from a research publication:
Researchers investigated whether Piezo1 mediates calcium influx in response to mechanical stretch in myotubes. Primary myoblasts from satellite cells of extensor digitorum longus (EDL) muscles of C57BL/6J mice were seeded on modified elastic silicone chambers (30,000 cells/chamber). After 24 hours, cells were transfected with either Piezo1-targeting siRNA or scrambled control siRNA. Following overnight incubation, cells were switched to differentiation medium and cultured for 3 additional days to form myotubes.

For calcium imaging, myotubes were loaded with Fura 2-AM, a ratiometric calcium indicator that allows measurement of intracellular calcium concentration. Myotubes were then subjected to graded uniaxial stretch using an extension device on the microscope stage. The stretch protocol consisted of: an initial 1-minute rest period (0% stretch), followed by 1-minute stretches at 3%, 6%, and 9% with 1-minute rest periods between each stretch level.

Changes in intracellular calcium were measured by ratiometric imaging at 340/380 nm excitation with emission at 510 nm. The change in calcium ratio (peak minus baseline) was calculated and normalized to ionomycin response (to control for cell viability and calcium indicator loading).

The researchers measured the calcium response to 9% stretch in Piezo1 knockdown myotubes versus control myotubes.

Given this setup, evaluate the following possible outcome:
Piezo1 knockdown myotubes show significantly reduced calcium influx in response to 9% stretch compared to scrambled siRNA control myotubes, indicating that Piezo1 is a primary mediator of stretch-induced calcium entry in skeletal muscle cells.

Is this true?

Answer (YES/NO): YES